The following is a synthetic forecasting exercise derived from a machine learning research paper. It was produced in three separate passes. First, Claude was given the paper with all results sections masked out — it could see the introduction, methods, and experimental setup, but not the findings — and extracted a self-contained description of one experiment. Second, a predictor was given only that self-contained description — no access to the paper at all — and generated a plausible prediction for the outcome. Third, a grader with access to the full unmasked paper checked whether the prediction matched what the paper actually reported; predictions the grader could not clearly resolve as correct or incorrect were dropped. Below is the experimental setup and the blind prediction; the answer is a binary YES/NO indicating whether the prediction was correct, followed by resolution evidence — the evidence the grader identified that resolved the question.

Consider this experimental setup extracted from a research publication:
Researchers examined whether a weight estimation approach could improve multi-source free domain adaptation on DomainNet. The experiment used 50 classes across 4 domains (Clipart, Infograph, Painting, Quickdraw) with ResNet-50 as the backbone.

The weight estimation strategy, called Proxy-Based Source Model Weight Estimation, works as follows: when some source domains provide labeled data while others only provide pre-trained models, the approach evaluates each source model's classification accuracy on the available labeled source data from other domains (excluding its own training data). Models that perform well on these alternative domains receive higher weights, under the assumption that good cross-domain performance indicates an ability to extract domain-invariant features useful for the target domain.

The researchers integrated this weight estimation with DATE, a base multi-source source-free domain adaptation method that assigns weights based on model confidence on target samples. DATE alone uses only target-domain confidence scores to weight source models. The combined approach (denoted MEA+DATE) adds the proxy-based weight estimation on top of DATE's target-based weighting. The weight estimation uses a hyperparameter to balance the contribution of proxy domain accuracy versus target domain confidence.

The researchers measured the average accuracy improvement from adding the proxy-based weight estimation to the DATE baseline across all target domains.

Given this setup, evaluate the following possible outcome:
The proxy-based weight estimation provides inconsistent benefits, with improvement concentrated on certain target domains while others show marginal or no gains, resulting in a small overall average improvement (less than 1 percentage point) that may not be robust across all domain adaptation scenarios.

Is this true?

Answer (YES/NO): NO